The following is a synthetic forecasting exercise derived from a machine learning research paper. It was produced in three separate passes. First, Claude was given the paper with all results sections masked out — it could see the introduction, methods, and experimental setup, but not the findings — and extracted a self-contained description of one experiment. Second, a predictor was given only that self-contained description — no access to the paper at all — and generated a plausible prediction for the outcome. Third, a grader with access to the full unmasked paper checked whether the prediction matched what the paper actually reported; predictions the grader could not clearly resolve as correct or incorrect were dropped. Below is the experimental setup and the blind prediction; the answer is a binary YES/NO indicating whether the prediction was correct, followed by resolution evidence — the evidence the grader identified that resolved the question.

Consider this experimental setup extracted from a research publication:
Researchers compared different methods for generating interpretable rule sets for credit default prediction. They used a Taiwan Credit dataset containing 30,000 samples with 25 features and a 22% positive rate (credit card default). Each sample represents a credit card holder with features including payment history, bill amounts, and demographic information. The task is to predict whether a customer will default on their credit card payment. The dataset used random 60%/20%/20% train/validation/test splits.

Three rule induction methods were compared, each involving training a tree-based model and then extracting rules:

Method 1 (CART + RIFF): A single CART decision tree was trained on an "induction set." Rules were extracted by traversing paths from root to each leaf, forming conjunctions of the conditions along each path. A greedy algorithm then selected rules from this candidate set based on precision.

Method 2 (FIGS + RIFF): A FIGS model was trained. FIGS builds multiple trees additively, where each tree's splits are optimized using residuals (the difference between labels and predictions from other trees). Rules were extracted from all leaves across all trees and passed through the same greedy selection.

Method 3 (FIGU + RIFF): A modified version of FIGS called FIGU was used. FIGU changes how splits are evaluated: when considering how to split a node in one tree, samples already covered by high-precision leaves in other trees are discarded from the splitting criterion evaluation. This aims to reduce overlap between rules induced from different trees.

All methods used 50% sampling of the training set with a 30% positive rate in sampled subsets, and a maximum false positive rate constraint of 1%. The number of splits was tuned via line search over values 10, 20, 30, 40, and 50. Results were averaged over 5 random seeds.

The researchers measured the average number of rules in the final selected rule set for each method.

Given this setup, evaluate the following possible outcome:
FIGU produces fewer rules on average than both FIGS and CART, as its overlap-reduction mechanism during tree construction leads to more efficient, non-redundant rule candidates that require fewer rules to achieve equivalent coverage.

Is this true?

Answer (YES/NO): YES